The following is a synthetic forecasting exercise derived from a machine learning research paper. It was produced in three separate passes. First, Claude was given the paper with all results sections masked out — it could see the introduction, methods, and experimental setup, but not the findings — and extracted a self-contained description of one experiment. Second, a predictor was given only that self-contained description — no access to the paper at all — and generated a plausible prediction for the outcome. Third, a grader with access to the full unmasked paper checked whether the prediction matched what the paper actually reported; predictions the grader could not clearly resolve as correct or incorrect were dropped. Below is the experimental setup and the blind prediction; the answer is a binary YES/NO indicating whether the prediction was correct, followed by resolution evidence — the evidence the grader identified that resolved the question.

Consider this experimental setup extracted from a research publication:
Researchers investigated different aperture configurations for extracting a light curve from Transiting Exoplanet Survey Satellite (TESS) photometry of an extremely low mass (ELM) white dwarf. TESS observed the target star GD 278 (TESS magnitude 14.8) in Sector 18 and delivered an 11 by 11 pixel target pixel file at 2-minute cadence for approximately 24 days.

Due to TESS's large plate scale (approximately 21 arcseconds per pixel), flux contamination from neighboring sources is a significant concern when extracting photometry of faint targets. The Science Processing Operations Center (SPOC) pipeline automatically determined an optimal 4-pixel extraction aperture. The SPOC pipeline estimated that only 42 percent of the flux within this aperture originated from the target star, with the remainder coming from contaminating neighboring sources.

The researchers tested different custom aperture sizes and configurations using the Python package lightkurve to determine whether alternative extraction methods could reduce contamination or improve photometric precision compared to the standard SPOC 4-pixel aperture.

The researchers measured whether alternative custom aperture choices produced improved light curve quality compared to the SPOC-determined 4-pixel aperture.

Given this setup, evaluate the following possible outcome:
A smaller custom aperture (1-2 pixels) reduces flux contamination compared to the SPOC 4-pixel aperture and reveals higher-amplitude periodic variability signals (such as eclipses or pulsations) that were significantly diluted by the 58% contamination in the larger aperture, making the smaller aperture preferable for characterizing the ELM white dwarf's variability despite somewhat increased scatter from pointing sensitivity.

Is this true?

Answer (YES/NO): NO